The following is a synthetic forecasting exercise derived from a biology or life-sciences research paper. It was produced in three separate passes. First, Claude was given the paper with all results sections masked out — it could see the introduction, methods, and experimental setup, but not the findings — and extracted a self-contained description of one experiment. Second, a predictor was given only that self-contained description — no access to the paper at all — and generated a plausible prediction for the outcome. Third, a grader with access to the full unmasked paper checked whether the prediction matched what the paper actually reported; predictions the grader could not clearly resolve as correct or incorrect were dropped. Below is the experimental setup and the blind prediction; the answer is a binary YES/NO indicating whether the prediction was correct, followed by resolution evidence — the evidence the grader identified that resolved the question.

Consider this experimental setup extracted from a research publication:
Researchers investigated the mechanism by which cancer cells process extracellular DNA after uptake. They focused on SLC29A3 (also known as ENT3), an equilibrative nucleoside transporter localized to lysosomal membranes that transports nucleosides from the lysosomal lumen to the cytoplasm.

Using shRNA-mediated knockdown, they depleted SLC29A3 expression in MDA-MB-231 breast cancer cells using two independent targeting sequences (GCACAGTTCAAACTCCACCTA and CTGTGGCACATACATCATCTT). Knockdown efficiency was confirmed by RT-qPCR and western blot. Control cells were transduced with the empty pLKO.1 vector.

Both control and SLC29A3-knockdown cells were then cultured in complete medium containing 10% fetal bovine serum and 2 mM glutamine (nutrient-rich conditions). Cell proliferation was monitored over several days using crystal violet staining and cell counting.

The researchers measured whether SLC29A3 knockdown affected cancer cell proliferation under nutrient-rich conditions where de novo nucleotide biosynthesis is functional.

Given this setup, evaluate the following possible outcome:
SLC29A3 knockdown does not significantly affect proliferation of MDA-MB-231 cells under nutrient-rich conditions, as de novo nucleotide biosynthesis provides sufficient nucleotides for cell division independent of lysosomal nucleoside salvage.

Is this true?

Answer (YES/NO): YES